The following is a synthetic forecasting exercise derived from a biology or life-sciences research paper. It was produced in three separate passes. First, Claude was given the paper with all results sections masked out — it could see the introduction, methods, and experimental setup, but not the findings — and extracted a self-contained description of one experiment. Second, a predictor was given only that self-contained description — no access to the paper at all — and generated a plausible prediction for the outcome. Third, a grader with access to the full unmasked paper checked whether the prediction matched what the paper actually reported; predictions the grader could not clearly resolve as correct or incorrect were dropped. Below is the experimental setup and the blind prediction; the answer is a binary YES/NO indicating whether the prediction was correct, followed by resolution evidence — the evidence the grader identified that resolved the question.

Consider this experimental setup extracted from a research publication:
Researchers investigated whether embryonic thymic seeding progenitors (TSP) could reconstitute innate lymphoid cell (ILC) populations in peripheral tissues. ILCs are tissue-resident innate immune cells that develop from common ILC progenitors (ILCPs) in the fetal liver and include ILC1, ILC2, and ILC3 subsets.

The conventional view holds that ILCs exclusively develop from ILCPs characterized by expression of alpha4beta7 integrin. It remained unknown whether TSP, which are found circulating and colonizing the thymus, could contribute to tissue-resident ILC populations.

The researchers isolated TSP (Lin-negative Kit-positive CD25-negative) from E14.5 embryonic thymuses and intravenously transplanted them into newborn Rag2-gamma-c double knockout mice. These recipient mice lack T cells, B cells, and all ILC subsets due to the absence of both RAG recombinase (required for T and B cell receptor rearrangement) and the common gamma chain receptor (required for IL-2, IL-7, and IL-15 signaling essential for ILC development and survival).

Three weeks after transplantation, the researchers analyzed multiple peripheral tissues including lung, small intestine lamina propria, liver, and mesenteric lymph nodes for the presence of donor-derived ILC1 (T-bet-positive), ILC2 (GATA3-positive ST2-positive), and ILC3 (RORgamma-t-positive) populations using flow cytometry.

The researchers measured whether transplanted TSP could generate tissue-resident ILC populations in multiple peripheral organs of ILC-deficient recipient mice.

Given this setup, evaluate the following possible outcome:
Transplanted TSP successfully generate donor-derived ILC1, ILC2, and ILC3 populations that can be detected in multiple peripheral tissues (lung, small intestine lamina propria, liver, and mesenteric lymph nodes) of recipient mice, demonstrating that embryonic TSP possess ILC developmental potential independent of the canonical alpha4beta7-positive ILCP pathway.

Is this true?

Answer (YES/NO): YES